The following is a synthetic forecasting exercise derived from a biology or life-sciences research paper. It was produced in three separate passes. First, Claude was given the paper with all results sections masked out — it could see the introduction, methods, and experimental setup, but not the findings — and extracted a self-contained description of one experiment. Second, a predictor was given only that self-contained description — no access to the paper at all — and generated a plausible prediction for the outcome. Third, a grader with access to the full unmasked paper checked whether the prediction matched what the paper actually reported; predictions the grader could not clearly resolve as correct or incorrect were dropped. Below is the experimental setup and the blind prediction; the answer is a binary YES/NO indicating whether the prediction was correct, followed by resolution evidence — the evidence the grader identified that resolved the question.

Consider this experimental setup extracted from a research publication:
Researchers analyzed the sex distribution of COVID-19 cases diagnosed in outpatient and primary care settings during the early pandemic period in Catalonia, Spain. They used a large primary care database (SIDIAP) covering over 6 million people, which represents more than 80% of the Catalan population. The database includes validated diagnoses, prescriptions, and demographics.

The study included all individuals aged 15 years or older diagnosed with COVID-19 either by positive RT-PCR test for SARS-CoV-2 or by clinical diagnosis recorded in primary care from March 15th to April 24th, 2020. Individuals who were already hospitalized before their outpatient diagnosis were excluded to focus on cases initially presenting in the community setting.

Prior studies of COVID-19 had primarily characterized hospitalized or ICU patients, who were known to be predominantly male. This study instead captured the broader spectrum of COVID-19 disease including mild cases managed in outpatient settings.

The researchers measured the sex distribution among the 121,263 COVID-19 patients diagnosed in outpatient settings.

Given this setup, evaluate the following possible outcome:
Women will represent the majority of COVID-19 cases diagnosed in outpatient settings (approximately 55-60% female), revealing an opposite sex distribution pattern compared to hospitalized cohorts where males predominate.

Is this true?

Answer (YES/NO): YES